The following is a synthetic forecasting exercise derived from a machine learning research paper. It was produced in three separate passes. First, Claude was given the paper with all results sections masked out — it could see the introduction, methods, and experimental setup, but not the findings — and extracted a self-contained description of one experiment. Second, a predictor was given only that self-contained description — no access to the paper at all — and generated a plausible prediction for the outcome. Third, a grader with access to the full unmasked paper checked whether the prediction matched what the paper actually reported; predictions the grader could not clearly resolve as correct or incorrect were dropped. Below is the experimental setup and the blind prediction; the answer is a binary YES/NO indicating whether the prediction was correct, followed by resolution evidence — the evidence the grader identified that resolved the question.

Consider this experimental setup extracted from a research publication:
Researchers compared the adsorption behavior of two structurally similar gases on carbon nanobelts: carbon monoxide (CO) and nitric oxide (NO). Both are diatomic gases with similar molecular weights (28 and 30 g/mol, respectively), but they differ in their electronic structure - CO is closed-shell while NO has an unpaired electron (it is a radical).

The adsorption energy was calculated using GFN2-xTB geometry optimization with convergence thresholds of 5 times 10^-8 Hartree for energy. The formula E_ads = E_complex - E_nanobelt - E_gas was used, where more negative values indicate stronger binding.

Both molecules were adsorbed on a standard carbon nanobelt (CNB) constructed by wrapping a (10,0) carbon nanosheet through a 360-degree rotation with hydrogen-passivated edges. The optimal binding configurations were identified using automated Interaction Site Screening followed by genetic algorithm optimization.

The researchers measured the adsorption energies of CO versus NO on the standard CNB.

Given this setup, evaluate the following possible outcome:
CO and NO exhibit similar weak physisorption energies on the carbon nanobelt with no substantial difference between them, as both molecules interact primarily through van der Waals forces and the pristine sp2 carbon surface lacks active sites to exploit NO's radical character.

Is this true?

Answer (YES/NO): NO